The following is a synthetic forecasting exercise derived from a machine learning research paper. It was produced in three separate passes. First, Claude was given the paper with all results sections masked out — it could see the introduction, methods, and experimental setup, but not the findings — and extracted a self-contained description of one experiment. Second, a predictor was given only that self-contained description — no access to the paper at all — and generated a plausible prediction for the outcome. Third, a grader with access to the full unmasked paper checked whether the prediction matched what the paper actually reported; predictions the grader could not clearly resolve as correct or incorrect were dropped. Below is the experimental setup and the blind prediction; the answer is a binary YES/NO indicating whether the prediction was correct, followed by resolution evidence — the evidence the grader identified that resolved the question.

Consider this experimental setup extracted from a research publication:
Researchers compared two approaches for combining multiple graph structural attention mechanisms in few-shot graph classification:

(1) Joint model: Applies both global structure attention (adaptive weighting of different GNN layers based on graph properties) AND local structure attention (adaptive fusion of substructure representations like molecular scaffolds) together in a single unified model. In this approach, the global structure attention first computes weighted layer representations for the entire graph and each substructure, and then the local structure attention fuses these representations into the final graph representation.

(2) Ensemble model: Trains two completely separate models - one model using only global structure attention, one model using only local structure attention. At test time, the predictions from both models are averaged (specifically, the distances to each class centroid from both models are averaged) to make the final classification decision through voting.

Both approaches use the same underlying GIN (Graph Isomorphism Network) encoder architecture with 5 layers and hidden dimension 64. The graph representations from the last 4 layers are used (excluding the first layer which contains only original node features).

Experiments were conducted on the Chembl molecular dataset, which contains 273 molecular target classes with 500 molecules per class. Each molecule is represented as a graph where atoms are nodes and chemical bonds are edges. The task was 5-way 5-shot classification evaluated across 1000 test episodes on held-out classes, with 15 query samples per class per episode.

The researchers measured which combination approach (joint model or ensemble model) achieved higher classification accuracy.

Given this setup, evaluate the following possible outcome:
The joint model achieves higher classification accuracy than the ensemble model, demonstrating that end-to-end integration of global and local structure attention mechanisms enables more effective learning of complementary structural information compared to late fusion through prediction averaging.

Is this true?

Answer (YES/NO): NO